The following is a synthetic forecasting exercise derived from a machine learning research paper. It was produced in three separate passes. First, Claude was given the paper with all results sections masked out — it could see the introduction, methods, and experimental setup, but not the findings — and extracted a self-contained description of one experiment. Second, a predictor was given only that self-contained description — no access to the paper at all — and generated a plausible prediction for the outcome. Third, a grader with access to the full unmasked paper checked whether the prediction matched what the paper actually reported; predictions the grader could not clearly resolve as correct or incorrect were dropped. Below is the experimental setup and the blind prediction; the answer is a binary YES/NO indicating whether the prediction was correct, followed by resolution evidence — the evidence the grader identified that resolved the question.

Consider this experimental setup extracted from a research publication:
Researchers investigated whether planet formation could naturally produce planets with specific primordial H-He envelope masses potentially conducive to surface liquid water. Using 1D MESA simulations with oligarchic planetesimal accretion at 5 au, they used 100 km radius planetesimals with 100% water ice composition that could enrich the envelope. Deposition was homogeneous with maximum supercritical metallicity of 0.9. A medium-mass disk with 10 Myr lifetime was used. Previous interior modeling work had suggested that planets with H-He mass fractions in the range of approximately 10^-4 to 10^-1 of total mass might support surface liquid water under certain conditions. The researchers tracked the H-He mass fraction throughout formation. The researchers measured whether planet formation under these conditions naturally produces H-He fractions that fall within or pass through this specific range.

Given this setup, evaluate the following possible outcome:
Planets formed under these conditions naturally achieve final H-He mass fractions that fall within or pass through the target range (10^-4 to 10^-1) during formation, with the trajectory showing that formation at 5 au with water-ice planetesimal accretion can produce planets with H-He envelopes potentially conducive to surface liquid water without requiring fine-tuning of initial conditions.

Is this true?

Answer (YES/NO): NO